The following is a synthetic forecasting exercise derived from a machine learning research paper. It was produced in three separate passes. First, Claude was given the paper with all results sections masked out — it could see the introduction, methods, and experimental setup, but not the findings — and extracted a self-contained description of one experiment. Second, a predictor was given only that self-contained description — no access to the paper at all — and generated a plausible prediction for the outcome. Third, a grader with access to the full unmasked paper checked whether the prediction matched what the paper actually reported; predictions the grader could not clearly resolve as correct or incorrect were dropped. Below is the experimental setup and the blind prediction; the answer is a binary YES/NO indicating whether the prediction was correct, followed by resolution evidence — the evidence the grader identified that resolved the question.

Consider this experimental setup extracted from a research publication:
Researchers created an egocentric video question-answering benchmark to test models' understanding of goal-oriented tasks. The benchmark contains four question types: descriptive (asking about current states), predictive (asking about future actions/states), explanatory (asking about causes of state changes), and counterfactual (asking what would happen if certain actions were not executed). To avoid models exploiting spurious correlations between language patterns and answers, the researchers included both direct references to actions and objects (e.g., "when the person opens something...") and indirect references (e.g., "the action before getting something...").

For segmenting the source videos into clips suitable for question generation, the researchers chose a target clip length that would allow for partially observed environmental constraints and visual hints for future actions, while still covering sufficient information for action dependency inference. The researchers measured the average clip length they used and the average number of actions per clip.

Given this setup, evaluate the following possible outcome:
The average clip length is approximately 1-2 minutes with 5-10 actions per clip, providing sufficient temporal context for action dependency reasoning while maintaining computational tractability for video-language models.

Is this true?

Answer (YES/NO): NO